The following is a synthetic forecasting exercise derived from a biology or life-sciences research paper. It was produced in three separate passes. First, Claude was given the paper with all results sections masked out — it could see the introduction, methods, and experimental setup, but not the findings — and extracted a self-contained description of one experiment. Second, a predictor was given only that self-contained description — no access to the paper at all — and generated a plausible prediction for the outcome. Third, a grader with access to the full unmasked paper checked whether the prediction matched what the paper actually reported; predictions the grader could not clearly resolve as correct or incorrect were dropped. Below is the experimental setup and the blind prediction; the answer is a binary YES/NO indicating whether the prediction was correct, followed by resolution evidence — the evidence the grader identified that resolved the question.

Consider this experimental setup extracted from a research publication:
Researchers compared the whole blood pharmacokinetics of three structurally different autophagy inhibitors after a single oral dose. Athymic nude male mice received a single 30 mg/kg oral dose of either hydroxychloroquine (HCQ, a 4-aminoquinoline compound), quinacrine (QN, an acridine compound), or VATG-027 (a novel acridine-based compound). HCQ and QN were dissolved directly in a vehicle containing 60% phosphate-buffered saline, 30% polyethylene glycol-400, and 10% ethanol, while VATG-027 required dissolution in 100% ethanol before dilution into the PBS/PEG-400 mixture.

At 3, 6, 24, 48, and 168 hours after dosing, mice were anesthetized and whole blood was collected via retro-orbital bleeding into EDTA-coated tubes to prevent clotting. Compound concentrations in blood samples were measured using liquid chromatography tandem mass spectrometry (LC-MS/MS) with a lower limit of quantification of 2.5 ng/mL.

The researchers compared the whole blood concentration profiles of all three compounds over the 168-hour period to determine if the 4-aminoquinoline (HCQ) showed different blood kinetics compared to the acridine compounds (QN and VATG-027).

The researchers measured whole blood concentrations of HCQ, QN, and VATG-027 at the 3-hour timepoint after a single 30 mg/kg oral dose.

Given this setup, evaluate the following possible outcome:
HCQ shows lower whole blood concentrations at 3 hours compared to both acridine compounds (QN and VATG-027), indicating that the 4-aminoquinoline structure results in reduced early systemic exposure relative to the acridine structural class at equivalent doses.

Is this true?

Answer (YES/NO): NO